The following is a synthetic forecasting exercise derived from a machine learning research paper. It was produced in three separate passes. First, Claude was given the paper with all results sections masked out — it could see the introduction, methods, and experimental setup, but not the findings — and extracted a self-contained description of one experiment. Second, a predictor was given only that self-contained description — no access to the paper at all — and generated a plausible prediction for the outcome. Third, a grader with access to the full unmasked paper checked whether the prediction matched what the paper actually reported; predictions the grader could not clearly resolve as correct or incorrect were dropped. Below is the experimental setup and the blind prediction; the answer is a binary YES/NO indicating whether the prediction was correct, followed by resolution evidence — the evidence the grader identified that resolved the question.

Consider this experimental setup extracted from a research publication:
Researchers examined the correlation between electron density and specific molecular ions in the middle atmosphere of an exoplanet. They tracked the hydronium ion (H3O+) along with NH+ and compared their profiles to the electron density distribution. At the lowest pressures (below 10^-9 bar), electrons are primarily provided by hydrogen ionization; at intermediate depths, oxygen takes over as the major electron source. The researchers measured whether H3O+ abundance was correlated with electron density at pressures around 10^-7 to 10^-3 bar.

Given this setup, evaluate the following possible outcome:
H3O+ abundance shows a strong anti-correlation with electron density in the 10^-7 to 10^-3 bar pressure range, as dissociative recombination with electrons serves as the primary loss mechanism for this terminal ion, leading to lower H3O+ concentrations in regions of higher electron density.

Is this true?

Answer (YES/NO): NO